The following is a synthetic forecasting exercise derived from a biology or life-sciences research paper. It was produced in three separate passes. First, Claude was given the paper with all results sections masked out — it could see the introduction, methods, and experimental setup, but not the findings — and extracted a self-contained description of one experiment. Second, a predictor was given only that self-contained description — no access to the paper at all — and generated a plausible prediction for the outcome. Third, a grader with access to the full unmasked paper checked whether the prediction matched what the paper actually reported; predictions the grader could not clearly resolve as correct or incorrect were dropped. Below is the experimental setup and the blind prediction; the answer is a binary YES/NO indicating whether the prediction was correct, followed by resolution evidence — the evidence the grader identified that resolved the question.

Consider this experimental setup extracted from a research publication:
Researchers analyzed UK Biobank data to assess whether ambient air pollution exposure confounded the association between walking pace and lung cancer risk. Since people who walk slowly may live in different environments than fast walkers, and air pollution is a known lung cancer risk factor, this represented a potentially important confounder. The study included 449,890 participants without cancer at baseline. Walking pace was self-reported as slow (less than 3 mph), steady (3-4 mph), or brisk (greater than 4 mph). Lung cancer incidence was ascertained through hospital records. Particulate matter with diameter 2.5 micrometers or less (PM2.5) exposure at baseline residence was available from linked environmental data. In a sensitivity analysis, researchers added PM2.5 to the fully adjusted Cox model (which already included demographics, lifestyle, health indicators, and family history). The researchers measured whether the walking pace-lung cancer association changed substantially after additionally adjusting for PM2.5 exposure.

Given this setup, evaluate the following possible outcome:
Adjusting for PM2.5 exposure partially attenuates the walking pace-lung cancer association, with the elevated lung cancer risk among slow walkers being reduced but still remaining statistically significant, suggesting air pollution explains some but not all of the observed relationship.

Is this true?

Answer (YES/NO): NO